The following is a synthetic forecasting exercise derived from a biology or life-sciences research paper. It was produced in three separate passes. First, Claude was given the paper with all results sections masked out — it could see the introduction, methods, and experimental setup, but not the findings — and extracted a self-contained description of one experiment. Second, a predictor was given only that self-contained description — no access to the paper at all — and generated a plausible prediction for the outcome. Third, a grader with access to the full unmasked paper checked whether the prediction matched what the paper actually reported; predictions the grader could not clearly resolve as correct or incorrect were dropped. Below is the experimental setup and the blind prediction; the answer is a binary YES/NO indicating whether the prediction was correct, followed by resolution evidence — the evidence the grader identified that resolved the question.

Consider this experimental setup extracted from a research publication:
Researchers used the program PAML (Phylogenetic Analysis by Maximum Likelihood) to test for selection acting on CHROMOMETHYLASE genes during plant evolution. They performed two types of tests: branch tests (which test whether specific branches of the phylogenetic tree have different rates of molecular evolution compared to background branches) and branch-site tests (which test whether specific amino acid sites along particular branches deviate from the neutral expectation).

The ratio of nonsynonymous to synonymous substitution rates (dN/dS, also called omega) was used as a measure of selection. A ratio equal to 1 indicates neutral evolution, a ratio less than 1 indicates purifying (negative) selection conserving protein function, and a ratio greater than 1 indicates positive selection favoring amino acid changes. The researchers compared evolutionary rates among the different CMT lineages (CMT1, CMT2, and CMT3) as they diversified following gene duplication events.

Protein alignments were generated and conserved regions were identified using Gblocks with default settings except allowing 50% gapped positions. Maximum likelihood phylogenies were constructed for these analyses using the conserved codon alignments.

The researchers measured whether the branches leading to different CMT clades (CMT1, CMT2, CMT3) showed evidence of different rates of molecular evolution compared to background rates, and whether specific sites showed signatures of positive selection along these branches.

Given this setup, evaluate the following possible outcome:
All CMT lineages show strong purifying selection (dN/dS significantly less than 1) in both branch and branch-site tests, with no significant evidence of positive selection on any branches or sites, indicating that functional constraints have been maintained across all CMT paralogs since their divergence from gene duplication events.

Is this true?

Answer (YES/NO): NO